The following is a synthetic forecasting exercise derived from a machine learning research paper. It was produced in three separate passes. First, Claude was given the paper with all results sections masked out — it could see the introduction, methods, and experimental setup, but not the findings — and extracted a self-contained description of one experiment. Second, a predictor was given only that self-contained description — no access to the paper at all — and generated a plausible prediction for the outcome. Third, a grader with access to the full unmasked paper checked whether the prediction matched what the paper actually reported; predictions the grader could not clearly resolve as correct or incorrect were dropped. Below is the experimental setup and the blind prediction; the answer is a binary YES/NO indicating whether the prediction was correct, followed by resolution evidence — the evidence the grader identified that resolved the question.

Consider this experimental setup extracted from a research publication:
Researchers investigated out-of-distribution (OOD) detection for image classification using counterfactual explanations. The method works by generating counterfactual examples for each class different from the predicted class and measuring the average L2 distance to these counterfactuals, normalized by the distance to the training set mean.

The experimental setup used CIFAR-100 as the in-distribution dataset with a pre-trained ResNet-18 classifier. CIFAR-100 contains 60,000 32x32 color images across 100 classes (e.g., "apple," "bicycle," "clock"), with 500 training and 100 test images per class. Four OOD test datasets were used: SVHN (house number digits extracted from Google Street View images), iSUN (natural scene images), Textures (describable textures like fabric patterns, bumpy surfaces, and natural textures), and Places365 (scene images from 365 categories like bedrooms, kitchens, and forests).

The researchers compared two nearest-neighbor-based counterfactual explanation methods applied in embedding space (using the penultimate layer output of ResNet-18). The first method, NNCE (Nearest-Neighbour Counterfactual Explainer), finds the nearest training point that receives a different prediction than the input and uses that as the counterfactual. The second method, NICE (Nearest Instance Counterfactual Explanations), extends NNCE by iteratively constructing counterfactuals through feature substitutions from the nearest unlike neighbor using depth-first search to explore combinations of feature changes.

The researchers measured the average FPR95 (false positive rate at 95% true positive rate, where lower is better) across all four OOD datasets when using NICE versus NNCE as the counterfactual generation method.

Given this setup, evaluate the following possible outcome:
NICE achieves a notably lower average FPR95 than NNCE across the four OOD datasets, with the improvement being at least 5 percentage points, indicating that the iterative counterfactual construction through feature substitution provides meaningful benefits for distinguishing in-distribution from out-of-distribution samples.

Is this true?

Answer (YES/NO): NO